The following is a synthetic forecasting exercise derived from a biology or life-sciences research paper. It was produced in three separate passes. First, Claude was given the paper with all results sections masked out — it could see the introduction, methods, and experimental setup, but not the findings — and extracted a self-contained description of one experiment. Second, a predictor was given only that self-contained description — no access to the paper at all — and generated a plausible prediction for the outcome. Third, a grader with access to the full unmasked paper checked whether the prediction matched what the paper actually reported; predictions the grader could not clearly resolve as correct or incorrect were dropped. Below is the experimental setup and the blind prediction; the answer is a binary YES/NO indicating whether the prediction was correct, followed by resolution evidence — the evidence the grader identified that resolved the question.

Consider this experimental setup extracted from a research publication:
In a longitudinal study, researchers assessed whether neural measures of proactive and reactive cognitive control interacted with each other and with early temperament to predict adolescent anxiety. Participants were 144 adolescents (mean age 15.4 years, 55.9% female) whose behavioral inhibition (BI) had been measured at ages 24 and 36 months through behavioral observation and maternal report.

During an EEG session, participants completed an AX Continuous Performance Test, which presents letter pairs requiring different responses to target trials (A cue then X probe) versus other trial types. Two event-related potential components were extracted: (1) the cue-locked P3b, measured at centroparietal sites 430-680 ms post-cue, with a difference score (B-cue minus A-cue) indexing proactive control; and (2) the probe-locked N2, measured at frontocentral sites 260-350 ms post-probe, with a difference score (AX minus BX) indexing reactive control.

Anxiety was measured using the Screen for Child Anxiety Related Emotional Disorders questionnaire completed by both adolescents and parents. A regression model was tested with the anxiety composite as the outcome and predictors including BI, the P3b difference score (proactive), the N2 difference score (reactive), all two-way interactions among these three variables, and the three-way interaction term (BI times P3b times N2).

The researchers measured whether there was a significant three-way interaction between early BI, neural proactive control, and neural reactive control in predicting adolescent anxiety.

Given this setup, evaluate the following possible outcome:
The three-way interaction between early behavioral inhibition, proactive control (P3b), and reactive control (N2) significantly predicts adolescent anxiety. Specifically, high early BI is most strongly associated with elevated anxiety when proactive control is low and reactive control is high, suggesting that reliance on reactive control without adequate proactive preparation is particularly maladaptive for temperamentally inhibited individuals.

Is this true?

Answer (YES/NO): YES